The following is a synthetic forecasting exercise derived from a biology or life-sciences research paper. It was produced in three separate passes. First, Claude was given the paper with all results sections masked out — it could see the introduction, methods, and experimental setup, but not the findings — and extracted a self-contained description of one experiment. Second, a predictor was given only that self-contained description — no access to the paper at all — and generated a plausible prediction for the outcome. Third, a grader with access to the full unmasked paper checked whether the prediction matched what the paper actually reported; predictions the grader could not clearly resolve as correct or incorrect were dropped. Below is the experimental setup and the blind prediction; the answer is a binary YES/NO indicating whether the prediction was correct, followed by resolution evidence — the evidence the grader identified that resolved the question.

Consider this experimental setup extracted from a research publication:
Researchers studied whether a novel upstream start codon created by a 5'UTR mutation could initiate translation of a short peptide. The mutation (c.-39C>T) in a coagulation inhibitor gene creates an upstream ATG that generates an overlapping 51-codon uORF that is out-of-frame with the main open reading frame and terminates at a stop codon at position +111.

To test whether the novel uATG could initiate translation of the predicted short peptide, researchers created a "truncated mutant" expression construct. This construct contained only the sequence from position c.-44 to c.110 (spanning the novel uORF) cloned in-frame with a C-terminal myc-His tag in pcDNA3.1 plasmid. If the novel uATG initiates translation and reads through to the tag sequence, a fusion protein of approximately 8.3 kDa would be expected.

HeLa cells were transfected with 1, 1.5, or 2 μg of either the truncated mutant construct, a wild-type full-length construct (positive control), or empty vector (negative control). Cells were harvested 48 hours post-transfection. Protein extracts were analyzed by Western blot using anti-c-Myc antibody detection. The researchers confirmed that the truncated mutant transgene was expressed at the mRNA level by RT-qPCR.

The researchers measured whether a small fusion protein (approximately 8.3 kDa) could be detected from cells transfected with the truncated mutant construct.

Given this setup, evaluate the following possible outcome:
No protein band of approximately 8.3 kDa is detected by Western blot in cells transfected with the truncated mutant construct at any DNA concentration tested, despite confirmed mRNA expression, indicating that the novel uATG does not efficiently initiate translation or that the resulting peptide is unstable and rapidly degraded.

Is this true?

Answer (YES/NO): YES